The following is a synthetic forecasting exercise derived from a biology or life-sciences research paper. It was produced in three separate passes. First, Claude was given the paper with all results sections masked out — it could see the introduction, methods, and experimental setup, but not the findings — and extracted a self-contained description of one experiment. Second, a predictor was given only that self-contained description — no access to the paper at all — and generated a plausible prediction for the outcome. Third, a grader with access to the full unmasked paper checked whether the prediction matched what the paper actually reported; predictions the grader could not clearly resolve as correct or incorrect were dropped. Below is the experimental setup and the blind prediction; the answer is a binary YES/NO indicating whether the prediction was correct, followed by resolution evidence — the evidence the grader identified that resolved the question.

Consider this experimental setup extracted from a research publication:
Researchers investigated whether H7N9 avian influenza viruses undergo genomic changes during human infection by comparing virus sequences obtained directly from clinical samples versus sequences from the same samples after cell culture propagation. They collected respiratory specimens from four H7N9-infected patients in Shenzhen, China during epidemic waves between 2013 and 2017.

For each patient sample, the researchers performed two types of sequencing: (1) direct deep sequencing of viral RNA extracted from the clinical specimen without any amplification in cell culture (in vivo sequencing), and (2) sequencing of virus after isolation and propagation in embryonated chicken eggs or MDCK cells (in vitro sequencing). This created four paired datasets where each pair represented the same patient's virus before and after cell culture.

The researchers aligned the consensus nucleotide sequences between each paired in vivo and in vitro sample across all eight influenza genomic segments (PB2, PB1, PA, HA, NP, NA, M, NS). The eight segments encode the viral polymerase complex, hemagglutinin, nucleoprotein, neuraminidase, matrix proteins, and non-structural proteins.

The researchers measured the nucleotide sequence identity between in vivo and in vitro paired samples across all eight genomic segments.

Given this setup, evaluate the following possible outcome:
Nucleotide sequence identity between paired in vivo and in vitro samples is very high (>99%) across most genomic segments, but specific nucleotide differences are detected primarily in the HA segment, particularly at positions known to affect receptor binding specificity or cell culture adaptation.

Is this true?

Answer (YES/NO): NO